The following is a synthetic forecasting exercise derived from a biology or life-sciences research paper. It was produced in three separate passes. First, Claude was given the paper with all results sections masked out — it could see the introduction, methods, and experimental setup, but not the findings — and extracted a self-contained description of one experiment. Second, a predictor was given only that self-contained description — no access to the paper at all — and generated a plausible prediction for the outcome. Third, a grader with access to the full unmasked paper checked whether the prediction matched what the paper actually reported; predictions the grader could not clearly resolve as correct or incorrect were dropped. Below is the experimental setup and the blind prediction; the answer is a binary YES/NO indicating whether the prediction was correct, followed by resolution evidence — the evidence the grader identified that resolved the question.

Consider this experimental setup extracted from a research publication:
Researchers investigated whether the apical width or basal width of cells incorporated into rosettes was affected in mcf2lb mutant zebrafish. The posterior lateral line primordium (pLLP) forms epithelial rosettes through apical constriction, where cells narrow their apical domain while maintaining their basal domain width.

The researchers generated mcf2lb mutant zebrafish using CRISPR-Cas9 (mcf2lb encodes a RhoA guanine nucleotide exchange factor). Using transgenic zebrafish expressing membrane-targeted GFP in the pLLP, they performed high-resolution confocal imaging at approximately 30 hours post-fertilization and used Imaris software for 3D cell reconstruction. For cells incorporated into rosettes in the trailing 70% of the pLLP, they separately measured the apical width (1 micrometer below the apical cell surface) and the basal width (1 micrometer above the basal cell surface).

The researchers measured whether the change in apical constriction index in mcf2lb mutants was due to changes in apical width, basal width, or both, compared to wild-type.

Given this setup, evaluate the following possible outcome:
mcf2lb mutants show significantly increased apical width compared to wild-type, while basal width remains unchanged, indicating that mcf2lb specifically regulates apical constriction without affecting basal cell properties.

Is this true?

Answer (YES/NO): YES